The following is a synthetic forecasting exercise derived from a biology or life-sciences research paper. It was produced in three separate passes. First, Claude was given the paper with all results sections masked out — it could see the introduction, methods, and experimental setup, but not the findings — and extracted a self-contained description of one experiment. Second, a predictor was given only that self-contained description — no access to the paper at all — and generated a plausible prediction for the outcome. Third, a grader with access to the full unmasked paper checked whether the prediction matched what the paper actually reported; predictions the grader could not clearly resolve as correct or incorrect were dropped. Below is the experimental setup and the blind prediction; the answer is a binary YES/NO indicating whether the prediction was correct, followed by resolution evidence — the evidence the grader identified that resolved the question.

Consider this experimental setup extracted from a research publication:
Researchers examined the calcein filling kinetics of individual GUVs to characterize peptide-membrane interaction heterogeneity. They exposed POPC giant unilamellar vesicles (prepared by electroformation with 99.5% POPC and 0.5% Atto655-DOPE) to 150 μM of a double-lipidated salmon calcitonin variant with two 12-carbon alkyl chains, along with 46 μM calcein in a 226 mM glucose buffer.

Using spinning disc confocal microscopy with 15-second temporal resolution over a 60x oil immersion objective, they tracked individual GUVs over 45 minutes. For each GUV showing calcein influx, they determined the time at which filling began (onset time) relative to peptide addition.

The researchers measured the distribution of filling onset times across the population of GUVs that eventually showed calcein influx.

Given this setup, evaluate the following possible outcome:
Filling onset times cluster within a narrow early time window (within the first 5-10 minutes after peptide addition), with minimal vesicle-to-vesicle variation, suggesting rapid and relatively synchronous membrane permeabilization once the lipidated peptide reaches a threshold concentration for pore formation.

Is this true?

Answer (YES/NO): NO